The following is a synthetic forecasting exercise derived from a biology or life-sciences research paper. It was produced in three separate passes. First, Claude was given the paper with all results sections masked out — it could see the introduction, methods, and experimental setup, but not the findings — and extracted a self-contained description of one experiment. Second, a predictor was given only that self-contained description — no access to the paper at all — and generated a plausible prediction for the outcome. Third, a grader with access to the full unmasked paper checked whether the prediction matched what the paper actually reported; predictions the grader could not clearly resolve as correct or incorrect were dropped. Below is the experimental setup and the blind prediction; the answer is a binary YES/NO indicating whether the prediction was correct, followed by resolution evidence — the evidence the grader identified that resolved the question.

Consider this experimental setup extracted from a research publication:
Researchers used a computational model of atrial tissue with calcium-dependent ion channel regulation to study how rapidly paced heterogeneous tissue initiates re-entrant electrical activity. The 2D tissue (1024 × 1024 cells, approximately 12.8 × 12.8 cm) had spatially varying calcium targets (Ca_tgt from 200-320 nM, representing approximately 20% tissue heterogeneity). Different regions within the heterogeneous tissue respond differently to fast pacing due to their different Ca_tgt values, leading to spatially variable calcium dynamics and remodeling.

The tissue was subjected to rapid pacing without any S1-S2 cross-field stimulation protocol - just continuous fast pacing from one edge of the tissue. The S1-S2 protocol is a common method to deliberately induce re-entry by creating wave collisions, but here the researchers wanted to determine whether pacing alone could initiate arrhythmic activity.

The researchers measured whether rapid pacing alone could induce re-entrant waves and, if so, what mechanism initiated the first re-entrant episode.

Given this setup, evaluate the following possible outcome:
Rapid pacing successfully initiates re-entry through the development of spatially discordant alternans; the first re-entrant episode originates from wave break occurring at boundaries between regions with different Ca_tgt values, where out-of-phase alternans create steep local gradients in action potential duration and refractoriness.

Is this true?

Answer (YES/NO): NO